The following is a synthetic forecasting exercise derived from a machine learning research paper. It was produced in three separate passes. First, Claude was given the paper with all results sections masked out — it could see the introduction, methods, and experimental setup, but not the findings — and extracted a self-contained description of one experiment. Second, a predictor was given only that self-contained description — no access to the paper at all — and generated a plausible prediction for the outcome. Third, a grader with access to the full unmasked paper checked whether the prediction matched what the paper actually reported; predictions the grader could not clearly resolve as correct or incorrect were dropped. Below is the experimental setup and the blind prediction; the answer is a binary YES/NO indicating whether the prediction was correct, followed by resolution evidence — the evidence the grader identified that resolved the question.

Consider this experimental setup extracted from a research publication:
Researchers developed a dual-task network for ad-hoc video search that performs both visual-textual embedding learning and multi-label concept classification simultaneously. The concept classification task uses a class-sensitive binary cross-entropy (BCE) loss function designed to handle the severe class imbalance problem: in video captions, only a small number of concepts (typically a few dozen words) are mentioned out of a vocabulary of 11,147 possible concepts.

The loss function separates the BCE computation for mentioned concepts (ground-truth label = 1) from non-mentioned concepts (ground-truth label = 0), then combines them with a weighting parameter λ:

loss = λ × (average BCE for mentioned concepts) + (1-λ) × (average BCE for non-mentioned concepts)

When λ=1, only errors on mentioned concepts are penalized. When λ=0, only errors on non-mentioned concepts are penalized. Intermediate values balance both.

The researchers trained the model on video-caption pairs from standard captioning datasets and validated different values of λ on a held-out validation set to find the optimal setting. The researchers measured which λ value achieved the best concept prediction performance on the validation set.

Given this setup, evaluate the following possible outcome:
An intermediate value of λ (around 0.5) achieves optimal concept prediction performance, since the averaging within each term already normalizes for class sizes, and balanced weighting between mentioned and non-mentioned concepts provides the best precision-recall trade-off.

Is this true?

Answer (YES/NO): NO